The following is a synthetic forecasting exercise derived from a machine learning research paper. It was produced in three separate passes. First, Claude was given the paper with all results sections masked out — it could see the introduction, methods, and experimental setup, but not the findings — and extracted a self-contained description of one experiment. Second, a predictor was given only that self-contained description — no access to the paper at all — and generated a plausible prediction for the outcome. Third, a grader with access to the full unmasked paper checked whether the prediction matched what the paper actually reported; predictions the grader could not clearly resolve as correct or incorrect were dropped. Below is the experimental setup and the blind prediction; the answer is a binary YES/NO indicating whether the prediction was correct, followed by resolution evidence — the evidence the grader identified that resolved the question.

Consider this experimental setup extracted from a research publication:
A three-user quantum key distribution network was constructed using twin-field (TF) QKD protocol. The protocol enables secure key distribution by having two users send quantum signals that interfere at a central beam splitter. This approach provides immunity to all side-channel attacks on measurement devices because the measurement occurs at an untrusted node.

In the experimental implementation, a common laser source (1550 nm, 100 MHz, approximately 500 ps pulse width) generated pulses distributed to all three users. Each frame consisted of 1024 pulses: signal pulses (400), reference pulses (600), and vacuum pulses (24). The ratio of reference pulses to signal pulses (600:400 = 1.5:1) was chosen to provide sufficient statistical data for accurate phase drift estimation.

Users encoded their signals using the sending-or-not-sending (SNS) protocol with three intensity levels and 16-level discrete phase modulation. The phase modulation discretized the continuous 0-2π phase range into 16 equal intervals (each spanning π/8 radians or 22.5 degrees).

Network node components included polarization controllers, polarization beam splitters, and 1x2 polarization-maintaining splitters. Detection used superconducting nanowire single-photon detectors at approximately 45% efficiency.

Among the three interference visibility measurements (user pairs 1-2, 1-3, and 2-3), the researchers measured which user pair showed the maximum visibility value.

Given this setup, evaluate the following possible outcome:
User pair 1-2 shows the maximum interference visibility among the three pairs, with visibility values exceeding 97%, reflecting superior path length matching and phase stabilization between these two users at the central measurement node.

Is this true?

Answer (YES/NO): NO